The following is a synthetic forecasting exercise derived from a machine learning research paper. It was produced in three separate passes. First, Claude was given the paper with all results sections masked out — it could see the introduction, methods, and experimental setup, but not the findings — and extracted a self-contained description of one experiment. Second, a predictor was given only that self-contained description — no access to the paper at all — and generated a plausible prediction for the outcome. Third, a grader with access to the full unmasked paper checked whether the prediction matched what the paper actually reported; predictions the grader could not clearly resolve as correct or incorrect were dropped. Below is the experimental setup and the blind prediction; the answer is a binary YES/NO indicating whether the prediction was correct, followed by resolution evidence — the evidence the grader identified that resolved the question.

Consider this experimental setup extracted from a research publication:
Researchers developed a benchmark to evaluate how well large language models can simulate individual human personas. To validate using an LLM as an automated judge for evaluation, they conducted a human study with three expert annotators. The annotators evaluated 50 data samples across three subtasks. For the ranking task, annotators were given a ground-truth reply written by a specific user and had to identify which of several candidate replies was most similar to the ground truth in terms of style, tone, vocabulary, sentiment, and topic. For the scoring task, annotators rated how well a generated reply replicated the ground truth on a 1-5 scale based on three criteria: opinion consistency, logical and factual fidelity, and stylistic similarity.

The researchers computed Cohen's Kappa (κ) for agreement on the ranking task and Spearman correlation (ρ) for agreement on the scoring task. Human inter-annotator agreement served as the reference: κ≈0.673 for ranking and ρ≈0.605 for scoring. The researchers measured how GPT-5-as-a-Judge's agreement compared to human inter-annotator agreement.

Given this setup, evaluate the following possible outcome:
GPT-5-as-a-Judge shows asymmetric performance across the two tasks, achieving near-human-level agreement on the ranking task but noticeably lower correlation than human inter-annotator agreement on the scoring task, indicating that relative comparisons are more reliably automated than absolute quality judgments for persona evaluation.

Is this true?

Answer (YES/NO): NO